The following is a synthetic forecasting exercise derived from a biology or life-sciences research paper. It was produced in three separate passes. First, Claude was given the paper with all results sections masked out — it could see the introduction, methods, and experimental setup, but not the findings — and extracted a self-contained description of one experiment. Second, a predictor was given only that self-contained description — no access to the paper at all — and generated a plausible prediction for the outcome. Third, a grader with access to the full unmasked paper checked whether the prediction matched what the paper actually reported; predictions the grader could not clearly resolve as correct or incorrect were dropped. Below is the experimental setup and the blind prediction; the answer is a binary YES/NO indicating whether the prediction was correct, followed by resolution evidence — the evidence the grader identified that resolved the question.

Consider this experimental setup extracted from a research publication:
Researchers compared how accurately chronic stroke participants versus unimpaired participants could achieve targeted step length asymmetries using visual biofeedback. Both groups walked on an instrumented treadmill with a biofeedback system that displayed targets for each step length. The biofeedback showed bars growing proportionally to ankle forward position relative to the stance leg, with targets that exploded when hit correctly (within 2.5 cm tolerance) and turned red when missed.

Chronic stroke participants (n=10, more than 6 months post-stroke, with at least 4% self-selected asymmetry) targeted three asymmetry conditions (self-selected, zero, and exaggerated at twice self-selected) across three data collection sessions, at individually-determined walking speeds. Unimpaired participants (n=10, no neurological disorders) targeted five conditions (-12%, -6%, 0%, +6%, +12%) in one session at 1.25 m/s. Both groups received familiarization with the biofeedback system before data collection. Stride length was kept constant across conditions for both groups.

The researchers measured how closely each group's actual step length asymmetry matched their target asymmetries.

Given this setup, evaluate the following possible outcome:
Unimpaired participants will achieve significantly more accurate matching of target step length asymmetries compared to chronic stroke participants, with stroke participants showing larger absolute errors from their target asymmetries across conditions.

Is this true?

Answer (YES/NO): YES